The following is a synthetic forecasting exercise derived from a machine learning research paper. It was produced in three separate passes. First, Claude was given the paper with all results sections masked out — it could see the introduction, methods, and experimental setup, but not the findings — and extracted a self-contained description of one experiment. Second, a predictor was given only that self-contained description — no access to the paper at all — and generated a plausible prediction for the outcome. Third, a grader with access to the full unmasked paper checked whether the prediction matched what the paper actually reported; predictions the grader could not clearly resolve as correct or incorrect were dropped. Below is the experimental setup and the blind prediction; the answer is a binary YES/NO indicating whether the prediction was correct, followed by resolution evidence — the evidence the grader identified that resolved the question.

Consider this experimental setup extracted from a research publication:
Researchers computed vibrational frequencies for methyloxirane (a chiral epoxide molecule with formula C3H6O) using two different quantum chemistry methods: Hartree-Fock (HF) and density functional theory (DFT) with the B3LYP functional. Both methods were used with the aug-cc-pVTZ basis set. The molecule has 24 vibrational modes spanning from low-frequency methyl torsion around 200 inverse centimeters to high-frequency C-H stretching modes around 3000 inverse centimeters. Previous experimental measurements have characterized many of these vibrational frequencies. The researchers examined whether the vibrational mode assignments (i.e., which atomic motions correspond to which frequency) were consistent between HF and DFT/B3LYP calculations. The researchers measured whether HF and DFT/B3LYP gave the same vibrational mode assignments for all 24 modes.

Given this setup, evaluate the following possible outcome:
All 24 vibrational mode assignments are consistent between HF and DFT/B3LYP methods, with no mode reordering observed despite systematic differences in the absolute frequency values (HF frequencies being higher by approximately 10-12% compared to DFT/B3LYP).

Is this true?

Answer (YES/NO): NO